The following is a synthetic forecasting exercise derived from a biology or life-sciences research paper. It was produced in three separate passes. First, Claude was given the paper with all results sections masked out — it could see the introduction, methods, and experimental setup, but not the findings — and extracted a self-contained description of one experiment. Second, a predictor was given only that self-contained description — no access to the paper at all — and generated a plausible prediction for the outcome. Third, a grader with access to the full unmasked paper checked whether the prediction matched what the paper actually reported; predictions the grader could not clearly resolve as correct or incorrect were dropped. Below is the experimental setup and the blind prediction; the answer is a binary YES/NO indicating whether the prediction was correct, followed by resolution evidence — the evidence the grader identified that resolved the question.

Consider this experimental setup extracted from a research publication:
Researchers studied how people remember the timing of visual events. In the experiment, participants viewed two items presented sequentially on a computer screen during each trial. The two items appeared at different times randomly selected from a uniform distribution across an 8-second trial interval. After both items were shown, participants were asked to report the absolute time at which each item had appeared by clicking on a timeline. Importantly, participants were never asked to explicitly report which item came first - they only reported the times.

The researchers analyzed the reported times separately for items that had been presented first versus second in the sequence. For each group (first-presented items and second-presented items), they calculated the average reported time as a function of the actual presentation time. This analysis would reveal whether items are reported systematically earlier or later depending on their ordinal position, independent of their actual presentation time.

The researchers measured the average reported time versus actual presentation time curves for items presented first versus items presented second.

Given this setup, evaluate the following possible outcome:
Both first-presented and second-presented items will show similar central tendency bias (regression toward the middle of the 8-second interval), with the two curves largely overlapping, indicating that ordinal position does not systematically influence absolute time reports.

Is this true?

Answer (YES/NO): NO